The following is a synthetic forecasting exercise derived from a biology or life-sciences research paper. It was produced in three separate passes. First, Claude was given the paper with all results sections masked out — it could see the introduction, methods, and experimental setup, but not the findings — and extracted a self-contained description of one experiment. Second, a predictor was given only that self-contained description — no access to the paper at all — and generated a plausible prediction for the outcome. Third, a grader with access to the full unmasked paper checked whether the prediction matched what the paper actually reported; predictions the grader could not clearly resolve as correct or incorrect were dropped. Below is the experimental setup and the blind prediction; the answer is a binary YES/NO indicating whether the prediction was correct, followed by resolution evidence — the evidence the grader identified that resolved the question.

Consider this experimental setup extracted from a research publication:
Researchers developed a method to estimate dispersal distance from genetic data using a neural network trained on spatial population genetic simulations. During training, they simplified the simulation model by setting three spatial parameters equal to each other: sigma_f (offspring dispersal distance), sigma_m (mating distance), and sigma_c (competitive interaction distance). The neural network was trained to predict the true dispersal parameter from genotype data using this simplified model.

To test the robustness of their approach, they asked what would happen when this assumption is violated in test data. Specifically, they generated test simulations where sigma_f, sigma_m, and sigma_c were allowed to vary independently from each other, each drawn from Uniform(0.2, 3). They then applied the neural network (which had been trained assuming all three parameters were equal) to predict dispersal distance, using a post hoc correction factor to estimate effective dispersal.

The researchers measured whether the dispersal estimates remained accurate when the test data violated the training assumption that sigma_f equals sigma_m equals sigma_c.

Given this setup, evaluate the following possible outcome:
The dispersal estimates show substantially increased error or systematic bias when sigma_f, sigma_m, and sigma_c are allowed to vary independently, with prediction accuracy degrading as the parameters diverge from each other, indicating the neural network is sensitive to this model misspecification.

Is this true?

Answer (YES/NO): NO